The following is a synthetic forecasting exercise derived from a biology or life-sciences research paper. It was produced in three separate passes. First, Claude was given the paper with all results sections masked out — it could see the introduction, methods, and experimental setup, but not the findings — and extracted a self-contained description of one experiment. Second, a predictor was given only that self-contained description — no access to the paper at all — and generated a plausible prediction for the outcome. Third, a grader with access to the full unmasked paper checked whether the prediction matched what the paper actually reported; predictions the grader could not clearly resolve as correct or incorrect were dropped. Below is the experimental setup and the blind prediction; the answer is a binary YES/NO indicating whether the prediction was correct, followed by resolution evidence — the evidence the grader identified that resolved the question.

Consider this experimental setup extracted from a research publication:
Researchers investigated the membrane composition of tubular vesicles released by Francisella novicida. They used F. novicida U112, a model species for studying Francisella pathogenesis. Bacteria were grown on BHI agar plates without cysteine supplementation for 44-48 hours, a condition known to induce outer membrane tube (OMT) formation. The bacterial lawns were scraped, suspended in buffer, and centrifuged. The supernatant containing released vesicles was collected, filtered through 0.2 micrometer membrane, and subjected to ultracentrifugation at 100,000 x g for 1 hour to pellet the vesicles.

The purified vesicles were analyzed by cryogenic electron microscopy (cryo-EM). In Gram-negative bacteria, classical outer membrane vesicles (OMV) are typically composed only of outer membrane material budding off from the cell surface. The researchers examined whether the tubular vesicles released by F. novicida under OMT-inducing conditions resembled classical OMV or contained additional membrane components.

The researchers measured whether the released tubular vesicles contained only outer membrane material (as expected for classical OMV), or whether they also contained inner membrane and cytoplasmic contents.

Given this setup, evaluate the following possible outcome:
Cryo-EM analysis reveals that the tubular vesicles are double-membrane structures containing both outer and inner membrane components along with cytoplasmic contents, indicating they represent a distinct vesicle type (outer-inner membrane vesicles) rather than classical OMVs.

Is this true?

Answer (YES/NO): YES